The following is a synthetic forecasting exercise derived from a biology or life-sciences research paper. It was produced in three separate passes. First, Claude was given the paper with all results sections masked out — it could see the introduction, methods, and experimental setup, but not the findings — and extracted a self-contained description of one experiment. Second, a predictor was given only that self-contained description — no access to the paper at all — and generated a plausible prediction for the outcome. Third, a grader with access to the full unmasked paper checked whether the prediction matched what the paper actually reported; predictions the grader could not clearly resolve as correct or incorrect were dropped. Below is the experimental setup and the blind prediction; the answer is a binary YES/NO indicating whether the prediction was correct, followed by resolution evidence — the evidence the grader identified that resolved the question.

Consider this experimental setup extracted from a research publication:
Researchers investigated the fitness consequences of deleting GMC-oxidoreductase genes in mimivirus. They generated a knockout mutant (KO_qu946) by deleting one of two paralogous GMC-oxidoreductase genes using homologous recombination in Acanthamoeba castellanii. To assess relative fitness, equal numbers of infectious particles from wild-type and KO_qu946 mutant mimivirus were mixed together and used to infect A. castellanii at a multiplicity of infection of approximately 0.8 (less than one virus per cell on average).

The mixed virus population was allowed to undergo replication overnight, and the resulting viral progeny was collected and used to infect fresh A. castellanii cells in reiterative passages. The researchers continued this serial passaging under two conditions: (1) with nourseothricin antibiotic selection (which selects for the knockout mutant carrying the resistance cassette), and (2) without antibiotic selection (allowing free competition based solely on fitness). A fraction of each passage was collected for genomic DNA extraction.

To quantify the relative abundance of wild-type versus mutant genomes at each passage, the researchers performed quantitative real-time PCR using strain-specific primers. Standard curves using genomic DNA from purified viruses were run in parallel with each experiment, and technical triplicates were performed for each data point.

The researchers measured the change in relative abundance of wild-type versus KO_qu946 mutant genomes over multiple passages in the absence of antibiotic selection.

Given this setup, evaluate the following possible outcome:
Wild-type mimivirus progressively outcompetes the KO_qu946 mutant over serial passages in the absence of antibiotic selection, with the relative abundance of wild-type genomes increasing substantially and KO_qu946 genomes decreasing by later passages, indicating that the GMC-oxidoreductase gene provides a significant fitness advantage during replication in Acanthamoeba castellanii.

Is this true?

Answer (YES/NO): NO